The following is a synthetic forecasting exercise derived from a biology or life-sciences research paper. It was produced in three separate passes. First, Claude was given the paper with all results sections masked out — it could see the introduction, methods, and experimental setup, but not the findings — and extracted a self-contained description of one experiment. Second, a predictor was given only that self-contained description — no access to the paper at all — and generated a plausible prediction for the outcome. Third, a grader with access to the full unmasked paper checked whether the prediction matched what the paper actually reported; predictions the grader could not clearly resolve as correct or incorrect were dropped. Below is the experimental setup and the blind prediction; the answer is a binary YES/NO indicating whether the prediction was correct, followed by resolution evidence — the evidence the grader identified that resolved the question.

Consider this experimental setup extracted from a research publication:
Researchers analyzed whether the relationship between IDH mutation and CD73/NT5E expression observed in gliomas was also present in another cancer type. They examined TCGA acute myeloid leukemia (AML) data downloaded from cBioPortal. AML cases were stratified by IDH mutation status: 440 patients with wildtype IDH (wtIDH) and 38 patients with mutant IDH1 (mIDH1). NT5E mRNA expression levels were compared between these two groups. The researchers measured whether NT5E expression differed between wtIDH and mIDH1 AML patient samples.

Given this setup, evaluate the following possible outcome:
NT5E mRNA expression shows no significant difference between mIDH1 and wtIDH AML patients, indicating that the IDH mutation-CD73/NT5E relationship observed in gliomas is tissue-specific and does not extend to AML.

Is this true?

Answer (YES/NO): NO